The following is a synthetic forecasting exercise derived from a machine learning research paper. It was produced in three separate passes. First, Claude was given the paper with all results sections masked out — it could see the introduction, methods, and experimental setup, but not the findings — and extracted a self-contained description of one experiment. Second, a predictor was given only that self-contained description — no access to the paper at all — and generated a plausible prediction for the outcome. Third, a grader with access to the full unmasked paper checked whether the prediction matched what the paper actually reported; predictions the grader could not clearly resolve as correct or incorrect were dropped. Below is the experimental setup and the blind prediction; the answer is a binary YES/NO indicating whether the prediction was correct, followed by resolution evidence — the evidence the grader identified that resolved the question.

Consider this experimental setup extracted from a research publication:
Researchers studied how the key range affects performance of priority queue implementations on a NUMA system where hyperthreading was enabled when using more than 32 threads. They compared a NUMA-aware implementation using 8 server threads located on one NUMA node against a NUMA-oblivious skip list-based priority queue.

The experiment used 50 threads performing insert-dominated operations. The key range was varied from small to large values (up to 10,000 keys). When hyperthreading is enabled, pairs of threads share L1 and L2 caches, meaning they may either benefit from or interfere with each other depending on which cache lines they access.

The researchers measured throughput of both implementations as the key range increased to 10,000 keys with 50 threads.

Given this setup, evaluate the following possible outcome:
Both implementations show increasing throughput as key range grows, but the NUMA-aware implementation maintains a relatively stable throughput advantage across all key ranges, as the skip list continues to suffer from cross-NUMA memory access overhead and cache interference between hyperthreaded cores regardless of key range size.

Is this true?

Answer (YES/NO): NO